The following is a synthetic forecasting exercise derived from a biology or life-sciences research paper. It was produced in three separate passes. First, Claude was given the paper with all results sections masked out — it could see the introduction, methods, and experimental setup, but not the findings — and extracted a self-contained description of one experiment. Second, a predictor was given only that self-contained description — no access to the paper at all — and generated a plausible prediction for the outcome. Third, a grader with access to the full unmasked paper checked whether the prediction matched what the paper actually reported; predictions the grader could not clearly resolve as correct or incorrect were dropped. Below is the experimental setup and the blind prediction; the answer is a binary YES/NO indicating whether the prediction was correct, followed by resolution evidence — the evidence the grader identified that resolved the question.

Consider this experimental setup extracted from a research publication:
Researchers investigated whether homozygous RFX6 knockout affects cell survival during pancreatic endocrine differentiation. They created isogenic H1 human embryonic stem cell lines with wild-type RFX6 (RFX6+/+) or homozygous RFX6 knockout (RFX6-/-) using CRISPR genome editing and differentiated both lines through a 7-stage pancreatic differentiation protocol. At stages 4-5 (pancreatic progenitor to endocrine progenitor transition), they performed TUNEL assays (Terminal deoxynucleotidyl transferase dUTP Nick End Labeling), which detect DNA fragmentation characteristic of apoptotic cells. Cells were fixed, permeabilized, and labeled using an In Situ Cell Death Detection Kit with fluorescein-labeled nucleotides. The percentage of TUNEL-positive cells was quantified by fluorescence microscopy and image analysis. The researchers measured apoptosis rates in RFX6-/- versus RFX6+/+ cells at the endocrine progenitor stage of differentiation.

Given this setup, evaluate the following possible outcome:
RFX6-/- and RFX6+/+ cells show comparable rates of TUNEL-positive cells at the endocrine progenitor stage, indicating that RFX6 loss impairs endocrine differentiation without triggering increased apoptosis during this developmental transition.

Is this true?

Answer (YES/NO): NO